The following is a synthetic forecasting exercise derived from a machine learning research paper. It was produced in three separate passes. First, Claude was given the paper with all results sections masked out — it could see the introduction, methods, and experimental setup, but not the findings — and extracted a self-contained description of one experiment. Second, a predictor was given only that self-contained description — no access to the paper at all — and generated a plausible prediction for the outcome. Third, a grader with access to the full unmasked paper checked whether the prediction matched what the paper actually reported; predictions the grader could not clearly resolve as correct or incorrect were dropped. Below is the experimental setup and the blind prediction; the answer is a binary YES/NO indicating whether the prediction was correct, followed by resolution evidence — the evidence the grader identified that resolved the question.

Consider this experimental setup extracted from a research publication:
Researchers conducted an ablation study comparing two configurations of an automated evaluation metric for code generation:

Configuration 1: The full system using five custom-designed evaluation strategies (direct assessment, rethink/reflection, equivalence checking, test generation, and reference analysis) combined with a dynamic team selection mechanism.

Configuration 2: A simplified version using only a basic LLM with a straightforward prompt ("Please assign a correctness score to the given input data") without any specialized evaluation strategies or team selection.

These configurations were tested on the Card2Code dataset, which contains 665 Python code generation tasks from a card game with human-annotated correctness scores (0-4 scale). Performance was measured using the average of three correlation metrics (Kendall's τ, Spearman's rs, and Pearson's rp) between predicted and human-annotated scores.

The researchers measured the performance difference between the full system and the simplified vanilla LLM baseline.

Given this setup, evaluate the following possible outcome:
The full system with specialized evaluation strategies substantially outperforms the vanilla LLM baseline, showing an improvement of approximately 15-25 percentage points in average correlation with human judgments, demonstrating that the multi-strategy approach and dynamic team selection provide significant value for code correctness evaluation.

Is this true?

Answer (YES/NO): NO